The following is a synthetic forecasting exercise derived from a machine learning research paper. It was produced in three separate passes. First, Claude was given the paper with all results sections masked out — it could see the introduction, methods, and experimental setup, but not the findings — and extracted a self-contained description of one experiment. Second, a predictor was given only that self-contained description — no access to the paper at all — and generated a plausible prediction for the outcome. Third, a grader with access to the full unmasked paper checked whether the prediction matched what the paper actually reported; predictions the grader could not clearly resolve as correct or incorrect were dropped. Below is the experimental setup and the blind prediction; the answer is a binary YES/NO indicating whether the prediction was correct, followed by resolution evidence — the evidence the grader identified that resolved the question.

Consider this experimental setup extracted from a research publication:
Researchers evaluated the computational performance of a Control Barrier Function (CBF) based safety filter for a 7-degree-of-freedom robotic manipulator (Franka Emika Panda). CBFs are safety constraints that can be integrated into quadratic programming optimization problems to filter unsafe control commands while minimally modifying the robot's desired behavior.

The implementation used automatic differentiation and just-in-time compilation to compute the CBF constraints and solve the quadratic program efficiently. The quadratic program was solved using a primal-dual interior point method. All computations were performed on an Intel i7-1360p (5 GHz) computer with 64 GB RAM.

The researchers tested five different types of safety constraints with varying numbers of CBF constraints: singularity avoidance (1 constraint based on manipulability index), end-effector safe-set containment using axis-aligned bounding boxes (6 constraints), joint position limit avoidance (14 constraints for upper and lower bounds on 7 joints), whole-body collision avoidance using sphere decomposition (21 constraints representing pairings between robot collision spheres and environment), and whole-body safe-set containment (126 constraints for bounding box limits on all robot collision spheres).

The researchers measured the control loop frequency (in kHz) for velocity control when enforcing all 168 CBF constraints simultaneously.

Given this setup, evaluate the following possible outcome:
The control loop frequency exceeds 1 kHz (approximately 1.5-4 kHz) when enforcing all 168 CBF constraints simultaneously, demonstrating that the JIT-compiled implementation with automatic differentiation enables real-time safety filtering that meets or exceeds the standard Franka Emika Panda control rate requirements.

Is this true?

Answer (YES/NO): YES